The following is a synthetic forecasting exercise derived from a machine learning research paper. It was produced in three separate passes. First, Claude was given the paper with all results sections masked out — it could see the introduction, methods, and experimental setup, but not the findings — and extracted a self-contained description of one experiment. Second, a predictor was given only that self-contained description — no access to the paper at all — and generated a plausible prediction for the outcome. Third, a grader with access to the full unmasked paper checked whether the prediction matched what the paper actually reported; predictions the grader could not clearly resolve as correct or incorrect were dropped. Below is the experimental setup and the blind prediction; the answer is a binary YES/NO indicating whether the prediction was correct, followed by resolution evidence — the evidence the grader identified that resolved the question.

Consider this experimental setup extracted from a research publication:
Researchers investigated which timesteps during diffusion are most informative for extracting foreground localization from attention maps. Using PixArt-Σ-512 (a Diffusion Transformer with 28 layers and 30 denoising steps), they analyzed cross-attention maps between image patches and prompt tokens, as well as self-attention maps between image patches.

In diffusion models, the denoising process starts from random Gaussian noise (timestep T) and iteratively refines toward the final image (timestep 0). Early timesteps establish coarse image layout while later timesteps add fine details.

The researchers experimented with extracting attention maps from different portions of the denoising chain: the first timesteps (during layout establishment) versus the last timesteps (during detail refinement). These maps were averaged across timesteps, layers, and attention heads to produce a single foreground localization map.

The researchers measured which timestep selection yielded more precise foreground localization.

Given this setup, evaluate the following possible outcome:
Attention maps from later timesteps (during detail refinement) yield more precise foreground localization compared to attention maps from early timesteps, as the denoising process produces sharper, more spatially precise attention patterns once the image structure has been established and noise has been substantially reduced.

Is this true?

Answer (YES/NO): YES